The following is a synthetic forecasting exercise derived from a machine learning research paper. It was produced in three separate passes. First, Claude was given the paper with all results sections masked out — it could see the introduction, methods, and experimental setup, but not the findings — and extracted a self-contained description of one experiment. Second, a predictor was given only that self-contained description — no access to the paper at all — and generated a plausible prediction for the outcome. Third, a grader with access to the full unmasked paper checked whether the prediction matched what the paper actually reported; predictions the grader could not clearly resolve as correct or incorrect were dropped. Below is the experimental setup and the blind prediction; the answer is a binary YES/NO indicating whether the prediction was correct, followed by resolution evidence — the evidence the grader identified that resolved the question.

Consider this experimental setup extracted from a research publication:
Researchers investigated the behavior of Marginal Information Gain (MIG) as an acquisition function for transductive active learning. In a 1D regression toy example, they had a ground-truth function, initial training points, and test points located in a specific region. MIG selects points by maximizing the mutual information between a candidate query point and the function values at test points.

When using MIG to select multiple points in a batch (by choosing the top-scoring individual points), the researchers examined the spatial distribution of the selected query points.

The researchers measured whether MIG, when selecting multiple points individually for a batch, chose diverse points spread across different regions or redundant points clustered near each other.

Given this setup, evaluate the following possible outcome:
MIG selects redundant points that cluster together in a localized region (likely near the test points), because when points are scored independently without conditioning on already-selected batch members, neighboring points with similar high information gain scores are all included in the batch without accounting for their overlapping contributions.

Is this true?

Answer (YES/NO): YES